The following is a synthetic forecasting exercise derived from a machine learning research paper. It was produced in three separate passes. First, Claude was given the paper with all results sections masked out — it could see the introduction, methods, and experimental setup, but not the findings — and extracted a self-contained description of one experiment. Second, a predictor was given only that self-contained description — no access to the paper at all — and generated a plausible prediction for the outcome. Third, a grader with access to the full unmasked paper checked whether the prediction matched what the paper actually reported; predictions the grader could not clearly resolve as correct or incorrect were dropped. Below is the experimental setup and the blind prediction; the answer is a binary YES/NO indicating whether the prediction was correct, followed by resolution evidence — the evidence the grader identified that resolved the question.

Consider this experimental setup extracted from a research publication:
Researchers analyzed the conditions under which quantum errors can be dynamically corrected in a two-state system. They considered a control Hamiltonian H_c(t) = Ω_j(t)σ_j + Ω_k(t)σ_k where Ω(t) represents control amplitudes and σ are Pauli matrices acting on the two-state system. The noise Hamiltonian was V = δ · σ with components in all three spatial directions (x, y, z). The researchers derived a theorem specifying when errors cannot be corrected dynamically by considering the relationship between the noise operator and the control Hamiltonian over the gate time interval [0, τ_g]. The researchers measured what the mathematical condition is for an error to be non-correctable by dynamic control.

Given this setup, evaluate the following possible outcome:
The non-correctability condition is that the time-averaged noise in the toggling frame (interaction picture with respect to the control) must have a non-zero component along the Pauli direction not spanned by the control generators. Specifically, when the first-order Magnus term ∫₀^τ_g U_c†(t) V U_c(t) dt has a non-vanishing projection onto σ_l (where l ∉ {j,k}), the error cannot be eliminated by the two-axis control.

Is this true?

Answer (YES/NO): NO